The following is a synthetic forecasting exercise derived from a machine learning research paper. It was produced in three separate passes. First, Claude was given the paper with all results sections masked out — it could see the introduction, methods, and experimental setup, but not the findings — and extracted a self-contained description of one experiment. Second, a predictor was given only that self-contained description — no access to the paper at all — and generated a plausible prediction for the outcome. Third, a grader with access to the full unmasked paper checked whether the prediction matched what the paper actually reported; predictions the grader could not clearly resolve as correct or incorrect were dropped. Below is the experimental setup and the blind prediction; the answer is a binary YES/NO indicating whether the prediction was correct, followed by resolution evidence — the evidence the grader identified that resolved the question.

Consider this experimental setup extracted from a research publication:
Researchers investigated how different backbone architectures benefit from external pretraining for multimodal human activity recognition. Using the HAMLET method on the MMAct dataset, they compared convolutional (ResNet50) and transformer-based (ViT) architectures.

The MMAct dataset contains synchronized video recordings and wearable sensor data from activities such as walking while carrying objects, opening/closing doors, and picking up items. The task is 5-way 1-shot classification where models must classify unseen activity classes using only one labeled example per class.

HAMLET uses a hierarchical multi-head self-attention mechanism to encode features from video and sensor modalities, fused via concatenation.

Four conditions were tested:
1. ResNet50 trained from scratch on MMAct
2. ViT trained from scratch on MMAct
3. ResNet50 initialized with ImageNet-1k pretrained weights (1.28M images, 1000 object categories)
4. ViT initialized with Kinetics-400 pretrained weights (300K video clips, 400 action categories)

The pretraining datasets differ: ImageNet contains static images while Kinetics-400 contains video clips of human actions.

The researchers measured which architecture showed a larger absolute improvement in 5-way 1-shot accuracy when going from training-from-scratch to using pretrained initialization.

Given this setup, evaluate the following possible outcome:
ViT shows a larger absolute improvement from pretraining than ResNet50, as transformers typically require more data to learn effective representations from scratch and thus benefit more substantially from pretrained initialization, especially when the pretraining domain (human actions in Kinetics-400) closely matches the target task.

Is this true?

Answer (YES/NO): YES